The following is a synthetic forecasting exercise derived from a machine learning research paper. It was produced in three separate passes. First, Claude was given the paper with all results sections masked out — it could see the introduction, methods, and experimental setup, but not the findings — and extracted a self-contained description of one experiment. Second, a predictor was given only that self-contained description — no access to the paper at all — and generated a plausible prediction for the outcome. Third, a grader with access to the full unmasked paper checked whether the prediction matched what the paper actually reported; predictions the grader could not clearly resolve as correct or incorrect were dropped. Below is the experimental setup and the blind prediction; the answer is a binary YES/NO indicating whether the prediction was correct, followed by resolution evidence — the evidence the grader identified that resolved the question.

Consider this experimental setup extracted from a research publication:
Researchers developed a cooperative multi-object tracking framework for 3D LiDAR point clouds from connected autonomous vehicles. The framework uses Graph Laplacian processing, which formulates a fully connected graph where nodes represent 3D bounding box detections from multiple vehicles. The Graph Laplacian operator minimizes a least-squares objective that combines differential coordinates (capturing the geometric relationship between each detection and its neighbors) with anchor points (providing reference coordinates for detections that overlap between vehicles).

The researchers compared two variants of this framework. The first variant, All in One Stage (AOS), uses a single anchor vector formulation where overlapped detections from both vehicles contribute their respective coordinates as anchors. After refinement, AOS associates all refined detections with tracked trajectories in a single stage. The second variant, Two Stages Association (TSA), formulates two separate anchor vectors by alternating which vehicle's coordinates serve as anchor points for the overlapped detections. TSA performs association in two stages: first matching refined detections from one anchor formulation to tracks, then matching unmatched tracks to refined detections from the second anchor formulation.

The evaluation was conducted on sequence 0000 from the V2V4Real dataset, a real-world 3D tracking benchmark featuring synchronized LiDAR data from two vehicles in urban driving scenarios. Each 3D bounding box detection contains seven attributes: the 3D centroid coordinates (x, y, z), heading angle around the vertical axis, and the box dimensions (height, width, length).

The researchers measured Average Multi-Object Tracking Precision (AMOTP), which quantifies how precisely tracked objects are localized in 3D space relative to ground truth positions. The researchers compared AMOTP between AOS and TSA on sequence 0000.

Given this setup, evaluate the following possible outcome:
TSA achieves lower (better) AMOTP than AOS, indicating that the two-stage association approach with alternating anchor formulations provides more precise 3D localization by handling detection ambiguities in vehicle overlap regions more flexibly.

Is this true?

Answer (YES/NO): NO